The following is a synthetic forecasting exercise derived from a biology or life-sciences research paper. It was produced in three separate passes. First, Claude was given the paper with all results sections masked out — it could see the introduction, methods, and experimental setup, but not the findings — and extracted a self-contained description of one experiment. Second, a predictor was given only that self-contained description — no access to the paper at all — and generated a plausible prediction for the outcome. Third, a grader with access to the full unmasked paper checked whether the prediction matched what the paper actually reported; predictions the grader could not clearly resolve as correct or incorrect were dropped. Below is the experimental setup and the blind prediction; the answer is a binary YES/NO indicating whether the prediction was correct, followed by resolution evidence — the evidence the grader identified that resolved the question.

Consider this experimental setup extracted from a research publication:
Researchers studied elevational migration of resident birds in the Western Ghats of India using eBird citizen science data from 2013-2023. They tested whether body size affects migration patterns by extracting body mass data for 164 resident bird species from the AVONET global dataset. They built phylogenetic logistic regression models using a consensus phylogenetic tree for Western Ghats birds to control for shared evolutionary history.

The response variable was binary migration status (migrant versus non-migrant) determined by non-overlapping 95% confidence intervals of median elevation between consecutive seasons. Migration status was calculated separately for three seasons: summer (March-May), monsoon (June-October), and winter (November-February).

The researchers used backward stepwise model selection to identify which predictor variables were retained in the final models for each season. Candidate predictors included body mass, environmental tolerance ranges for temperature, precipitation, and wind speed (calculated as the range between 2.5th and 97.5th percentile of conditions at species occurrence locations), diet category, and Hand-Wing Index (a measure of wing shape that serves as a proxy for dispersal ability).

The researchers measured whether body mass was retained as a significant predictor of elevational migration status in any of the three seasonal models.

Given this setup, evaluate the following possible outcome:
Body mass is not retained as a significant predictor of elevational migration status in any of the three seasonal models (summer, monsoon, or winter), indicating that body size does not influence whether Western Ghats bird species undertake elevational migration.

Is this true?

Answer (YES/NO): YES